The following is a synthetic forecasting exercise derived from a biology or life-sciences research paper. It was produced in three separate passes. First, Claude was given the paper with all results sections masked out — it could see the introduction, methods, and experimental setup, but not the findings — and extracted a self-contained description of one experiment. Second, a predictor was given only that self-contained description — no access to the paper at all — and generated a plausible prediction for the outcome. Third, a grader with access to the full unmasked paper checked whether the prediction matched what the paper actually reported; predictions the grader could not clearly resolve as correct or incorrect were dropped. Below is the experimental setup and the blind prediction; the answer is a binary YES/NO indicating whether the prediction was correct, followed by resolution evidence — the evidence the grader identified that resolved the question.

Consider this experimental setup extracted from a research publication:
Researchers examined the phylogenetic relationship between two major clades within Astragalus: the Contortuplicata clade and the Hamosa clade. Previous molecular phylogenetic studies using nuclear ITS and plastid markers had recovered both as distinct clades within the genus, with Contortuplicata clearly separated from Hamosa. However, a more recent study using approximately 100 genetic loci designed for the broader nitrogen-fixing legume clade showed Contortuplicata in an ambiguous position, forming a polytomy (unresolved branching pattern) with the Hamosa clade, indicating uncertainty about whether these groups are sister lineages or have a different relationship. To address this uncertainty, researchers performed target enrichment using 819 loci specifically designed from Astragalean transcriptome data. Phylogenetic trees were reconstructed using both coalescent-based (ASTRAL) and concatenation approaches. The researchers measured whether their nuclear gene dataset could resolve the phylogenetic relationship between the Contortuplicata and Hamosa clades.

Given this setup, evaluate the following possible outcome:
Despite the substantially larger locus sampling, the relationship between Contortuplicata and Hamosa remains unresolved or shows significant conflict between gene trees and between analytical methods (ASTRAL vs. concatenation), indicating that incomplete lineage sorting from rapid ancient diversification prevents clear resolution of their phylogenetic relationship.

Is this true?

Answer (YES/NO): NO